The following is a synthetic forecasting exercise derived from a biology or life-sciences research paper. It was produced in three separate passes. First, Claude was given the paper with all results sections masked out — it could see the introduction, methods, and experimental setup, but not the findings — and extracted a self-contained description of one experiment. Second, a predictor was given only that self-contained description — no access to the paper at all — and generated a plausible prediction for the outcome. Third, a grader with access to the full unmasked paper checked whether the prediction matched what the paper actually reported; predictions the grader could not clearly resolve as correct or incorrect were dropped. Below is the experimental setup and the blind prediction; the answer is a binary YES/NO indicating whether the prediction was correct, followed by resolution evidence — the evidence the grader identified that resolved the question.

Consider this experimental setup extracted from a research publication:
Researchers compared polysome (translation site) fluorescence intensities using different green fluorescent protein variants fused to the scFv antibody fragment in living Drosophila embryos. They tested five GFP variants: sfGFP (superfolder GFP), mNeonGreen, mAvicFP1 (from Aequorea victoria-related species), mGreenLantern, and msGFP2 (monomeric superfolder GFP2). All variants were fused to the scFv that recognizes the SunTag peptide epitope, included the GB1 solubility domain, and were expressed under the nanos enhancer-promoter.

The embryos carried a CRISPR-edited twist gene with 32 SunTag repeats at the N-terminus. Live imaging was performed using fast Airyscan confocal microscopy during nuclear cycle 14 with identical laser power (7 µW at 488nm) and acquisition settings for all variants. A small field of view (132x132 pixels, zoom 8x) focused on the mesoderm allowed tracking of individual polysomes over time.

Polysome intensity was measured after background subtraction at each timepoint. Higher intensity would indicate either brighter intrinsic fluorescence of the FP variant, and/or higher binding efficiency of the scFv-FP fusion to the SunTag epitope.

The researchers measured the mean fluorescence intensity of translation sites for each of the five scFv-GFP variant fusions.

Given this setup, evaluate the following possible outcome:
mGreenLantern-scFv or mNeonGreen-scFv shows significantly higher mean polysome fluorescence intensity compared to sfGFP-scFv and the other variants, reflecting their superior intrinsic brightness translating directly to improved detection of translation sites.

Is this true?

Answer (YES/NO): NO